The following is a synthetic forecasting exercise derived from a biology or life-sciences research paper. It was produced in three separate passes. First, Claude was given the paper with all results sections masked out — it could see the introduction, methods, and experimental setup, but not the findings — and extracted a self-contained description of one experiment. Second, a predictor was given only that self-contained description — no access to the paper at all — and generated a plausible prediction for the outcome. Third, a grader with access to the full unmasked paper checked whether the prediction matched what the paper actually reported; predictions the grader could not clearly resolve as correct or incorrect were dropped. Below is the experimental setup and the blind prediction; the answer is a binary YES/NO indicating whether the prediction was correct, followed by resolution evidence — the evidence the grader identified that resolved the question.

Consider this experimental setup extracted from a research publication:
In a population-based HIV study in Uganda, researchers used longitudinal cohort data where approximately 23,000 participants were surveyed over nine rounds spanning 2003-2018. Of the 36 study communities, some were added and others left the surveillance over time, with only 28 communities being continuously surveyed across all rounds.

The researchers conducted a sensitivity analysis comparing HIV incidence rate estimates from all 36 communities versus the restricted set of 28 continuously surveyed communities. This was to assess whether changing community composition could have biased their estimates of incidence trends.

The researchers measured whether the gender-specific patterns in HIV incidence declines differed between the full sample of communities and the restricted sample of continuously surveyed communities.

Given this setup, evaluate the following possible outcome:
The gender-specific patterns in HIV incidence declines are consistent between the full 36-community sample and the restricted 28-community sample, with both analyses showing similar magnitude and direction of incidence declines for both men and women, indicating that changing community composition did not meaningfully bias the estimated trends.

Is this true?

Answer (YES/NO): YES